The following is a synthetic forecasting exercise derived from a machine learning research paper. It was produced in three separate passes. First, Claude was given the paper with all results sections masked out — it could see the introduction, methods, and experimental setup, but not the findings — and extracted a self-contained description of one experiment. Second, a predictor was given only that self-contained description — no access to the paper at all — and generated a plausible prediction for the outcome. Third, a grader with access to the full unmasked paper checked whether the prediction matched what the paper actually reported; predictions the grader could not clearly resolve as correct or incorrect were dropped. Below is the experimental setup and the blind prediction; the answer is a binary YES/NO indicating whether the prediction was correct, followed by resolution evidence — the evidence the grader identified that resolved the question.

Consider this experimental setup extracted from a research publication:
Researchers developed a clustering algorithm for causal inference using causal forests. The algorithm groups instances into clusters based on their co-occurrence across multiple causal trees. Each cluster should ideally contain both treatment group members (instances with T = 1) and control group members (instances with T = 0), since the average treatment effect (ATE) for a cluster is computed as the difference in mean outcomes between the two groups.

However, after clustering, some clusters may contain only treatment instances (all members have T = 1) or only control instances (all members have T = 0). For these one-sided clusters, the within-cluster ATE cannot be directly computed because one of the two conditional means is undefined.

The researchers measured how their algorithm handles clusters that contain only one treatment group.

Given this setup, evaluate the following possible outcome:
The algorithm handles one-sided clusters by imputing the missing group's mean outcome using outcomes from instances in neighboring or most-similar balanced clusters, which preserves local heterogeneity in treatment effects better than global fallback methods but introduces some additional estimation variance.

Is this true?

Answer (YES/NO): NO